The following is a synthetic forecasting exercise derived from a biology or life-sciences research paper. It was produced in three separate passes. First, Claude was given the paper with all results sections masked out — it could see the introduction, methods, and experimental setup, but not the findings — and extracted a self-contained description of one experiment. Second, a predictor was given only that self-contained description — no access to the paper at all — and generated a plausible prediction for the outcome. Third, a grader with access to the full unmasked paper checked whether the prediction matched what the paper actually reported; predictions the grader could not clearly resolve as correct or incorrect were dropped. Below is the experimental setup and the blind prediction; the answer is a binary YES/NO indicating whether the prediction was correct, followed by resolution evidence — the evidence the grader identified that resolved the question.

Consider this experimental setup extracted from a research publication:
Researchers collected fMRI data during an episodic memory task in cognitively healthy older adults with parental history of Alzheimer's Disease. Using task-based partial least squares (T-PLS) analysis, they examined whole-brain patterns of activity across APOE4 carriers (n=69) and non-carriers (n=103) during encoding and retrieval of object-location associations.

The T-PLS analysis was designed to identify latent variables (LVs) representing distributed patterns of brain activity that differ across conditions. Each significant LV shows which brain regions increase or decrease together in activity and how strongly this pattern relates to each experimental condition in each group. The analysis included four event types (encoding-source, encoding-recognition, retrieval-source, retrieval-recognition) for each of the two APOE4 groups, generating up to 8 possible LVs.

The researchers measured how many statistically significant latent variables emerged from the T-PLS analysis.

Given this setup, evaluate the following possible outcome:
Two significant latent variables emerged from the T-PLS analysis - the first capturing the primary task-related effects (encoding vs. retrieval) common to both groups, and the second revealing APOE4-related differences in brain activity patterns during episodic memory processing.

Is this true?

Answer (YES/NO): NO